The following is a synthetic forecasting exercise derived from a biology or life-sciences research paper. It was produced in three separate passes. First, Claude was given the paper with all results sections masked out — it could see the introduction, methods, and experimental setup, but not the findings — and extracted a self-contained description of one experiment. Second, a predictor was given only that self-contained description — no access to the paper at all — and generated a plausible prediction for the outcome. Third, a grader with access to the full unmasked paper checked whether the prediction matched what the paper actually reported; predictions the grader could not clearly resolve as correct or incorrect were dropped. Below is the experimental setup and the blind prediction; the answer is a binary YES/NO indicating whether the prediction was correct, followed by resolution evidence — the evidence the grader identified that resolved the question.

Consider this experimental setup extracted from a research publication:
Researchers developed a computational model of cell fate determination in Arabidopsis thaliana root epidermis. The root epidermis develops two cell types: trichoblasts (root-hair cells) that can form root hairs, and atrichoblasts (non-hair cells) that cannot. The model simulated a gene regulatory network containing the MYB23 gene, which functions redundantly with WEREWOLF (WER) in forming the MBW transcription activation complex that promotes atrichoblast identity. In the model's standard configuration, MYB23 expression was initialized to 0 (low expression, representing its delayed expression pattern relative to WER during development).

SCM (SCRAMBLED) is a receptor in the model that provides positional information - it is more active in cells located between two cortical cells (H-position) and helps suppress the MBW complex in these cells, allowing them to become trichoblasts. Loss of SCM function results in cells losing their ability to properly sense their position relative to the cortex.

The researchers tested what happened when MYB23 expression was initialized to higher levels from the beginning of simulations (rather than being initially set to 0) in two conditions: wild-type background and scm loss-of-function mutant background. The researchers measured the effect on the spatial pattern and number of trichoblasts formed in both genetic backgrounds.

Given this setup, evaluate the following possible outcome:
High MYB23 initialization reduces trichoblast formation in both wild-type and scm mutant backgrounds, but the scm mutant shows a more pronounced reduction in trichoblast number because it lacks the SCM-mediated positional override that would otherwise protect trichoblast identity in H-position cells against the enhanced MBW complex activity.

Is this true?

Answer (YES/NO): NO